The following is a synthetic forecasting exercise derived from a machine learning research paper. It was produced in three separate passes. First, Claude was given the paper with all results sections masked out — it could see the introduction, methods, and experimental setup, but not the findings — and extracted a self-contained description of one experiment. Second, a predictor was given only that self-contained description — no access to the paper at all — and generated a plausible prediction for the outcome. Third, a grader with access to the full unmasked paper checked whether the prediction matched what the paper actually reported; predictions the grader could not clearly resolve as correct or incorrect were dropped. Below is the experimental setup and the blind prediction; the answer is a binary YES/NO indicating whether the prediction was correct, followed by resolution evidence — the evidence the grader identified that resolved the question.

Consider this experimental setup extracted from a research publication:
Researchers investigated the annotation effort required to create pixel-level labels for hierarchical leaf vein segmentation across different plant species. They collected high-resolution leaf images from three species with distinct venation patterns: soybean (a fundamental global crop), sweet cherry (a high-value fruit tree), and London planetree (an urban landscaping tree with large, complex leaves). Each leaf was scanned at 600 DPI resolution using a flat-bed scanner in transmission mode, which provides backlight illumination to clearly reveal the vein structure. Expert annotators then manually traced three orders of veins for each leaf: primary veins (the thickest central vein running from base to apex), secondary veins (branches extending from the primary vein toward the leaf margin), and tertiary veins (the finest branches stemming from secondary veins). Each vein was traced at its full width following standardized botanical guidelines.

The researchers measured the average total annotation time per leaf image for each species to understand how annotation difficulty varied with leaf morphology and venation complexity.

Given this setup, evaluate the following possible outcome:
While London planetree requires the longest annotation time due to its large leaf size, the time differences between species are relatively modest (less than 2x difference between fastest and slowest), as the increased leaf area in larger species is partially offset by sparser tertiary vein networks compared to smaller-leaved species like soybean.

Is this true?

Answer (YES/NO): NO